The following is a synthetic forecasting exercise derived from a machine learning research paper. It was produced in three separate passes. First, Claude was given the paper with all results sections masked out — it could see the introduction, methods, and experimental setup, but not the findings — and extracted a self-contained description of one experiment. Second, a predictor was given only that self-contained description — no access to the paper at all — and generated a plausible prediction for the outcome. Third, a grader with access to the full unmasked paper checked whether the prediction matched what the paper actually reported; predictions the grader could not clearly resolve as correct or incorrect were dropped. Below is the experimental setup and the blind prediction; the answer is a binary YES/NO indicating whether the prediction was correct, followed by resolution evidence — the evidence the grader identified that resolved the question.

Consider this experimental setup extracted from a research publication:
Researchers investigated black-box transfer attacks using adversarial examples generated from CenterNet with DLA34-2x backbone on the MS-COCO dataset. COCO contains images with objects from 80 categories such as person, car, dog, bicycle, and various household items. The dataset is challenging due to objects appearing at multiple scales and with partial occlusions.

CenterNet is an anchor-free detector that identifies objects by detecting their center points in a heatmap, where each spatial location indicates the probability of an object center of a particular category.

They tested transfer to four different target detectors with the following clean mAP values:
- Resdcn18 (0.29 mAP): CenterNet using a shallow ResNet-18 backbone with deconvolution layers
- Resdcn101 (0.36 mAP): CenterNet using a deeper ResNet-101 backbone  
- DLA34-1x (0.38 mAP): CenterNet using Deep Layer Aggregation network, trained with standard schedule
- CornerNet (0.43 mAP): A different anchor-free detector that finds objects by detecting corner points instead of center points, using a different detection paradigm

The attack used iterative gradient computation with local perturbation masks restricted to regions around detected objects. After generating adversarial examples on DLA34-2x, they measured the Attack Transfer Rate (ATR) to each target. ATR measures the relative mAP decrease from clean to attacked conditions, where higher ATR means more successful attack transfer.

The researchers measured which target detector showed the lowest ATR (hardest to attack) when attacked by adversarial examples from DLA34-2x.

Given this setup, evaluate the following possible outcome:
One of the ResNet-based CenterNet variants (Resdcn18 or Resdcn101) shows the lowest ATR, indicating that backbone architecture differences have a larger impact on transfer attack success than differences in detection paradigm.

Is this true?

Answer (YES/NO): YES